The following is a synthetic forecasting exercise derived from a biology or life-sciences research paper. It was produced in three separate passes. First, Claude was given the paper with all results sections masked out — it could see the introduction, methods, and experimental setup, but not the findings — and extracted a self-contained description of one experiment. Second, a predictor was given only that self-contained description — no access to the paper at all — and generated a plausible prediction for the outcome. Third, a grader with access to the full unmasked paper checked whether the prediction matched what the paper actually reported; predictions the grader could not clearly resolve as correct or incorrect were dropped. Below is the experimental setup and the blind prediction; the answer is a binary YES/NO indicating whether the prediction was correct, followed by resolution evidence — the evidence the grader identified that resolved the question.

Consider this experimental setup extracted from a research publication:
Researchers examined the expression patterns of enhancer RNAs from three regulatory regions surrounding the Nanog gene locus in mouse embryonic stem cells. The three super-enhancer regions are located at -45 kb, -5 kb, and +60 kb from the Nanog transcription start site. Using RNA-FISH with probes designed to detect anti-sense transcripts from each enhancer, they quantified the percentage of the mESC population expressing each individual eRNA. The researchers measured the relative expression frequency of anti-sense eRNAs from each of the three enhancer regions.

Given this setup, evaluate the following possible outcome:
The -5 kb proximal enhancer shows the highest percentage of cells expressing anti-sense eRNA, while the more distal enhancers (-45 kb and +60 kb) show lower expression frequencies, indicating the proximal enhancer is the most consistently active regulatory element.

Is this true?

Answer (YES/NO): NO